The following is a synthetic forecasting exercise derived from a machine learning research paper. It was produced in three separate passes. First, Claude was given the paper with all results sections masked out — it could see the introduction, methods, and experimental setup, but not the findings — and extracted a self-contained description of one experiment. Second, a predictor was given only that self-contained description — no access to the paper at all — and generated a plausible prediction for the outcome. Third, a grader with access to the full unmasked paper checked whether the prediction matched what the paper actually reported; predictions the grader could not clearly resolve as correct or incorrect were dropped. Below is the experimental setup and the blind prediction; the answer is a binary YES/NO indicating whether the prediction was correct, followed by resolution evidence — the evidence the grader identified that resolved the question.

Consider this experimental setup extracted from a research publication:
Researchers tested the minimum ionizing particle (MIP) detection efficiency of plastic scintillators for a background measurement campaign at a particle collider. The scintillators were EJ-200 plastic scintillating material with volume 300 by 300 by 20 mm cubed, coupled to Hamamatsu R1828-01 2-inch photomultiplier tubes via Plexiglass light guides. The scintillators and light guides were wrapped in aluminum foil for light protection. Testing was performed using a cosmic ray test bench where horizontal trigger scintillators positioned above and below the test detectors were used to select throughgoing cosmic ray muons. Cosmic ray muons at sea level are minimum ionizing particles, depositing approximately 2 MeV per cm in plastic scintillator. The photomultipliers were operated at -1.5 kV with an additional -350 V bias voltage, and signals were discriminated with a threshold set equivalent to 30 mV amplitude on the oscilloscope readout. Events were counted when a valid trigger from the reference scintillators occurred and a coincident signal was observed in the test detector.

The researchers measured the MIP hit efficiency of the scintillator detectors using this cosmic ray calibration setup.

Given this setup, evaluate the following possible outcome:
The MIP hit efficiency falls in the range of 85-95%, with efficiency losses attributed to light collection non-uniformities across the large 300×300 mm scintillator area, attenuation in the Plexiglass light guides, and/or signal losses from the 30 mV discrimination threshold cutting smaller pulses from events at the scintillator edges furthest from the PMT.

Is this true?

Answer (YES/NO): NO